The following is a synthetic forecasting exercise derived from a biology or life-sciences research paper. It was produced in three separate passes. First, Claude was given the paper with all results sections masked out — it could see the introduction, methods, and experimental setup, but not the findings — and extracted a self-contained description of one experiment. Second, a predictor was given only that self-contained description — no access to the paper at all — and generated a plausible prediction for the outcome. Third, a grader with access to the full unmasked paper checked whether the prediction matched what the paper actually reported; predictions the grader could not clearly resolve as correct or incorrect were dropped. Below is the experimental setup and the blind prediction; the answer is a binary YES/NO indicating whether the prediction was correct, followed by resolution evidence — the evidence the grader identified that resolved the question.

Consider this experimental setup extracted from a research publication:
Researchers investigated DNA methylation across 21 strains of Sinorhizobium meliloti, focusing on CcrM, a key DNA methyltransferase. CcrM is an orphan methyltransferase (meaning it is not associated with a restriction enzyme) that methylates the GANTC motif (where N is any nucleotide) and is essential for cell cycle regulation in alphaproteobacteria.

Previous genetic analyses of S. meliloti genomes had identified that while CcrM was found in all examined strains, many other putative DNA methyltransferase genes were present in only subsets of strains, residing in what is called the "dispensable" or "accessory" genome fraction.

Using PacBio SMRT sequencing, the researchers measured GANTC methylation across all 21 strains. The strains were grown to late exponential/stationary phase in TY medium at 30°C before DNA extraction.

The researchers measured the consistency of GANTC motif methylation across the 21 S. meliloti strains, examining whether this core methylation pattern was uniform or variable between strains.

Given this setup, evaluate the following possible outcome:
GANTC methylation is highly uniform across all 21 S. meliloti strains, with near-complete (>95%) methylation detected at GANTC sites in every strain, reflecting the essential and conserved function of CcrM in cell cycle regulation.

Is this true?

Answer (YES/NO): YES